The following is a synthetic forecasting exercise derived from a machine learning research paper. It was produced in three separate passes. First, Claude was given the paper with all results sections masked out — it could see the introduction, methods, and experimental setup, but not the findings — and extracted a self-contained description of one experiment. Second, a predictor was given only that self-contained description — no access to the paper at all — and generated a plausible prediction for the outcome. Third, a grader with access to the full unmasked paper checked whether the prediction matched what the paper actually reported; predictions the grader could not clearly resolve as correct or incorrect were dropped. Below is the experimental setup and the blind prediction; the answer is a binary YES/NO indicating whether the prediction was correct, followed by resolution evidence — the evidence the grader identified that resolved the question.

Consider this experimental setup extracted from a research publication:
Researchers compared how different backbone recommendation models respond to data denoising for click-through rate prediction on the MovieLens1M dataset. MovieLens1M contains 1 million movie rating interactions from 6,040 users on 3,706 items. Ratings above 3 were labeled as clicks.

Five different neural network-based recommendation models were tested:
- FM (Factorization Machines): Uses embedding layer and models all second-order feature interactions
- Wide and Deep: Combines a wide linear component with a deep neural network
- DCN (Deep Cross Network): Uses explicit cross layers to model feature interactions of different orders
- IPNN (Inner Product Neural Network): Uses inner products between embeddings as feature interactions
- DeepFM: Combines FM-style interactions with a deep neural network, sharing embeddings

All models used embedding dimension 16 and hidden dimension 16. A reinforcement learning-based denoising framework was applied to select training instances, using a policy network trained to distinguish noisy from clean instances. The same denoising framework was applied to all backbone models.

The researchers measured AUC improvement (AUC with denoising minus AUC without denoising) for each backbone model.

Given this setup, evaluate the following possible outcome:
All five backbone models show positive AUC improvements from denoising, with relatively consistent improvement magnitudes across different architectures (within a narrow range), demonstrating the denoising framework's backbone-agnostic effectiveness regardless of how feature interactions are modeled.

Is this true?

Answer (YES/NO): NO